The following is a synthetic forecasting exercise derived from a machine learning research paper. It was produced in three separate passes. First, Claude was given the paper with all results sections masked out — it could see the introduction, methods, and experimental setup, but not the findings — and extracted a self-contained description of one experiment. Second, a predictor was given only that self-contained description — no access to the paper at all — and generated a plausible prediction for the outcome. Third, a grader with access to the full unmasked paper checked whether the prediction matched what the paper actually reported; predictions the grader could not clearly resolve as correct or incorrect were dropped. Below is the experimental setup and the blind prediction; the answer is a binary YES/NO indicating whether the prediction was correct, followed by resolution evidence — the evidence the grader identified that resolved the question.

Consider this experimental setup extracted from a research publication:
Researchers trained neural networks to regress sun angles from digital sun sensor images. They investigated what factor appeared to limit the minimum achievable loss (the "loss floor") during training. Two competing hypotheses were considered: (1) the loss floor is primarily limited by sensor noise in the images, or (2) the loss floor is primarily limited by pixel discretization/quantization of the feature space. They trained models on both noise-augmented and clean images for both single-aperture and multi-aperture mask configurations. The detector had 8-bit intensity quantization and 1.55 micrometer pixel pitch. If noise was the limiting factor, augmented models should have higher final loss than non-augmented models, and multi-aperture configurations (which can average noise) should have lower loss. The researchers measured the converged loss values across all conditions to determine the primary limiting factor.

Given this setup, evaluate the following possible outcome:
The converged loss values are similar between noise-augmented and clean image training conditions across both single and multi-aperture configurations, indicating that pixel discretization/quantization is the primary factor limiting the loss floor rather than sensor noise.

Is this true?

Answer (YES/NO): YES